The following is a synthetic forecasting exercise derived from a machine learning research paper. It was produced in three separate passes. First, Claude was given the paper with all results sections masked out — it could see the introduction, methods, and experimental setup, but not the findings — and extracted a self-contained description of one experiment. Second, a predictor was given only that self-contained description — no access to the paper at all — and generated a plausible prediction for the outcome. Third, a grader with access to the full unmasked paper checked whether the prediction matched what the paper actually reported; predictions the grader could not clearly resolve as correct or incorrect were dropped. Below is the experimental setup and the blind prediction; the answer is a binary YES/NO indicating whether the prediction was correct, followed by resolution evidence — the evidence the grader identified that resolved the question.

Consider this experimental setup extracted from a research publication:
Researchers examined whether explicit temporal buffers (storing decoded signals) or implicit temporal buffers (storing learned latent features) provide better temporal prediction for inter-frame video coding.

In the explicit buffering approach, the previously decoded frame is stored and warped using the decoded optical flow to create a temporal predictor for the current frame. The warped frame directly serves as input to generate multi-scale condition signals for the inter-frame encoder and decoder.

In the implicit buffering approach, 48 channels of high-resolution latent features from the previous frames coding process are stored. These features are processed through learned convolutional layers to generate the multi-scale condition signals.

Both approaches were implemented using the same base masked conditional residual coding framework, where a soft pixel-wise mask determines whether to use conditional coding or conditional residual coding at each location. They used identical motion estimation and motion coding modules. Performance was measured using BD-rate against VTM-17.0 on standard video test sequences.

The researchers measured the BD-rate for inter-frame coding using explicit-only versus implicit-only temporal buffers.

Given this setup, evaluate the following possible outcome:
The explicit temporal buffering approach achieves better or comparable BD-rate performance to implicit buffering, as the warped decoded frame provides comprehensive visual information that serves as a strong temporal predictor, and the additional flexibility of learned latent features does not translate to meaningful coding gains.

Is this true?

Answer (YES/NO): NO